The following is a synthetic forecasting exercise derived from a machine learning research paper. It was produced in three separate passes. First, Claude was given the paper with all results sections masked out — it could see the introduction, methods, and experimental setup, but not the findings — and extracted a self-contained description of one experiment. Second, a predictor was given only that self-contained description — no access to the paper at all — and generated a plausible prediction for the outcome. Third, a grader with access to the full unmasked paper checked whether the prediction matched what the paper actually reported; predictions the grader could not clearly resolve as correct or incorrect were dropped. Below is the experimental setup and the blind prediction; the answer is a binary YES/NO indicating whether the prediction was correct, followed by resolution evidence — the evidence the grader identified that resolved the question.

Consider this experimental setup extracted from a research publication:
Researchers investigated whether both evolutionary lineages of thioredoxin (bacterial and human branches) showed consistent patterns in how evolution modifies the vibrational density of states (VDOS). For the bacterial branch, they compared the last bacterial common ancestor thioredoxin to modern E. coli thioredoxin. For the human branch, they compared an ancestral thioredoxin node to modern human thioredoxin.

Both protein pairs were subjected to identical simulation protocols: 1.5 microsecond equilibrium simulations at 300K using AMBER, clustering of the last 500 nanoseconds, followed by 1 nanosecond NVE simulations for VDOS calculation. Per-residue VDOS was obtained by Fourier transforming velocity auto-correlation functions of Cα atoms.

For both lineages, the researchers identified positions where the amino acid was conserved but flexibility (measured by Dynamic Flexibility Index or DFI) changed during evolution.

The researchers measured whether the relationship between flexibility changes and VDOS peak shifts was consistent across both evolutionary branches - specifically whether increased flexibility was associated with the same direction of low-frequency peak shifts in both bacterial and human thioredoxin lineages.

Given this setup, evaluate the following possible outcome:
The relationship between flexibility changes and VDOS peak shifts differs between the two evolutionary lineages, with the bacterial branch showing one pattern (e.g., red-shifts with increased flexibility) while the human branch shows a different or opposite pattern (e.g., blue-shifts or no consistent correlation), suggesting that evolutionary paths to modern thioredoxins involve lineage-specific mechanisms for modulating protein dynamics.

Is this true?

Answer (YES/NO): NO